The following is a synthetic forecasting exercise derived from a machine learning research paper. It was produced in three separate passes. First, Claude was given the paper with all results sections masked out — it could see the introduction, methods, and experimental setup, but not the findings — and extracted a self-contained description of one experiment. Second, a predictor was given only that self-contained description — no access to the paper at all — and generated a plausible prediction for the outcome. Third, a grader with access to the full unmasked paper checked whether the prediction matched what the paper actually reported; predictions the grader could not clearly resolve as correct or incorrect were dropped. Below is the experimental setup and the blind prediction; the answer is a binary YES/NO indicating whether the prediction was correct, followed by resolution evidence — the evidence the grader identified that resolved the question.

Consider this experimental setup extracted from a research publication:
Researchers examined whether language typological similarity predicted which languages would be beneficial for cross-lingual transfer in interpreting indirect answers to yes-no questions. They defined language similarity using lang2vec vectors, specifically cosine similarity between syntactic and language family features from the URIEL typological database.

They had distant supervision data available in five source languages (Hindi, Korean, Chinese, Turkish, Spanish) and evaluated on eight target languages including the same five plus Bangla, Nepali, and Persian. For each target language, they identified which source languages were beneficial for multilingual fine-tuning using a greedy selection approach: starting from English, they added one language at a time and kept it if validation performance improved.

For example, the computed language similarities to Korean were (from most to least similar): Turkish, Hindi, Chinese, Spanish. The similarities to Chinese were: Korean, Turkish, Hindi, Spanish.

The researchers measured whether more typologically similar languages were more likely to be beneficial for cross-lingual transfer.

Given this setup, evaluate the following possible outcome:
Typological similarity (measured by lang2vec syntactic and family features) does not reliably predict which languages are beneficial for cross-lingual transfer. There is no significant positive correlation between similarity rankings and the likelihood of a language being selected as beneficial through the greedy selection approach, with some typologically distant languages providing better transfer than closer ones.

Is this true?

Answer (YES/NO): NO